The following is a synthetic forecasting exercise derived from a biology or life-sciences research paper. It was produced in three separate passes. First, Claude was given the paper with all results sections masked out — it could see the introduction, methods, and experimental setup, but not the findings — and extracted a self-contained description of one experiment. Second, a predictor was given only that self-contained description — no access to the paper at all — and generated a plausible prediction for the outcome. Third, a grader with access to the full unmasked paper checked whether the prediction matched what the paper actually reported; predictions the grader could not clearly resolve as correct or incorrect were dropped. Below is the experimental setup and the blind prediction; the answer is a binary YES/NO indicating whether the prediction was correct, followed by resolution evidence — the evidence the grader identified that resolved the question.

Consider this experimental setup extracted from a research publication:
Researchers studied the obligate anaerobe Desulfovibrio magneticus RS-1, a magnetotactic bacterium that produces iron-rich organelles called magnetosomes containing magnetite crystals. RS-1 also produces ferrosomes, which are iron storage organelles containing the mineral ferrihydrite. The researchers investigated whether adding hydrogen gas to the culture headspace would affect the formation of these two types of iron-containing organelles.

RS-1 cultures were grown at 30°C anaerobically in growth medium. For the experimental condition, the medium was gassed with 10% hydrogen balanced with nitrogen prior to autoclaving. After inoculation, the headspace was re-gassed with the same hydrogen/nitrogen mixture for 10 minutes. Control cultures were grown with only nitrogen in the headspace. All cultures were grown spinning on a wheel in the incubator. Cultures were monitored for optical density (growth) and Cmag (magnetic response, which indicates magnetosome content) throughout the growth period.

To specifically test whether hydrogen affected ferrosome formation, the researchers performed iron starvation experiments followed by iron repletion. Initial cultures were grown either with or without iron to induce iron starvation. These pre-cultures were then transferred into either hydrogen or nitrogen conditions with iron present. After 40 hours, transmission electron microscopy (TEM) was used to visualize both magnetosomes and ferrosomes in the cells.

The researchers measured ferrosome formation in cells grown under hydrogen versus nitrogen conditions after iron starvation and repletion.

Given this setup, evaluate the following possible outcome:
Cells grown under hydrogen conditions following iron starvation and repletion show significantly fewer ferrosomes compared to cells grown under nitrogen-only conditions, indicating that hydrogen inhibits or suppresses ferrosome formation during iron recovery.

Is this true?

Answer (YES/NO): NO